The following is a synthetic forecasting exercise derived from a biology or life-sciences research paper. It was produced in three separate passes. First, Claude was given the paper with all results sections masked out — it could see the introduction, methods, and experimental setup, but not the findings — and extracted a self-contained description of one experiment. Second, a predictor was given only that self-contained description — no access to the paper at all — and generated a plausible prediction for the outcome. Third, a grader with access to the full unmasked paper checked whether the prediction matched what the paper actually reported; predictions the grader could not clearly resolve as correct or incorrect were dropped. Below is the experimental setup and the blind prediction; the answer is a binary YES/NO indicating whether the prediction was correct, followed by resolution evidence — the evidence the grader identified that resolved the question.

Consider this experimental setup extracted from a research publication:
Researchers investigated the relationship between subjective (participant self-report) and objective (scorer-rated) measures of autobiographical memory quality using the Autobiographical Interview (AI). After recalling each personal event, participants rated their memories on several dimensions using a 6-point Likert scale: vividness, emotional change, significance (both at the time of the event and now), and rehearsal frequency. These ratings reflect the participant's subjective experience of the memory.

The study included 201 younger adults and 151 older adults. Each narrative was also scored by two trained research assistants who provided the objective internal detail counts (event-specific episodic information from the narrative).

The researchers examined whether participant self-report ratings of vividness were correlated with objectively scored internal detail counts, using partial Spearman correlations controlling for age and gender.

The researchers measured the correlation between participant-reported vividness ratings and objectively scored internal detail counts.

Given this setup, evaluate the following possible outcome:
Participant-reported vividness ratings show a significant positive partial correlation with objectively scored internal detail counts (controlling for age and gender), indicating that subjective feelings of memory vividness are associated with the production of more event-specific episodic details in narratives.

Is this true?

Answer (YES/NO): NO